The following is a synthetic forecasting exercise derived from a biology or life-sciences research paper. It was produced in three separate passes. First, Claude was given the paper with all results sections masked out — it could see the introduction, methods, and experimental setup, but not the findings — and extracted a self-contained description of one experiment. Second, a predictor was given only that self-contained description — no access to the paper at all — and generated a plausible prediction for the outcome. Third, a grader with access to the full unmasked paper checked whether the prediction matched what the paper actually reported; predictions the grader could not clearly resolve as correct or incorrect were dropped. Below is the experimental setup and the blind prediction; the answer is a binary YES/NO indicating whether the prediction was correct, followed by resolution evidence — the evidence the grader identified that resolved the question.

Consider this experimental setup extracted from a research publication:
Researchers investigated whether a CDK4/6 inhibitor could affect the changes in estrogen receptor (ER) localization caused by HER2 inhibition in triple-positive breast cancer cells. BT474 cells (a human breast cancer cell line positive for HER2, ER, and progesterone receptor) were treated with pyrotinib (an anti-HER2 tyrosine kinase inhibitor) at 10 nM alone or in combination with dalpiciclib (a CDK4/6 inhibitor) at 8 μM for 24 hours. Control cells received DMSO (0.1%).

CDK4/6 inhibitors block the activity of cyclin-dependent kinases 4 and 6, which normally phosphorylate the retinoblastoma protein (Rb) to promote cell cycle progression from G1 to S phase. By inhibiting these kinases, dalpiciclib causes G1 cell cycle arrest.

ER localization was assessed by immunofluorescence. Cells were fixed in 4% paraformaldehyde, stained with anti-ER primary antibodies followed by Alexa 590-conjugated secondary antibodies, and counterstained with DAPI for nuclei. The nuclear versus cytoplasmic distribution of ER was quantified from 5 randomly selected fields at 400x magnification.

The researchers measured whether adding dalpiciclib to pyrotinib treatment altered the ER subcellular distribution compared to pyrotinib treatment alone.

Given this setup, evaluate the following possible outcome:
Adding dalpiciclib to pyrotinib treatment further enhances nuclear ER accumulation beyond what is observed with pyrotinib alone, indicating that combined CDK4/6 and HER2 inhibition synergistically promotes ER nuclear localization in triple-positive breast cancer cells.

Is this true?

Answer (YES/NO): NO